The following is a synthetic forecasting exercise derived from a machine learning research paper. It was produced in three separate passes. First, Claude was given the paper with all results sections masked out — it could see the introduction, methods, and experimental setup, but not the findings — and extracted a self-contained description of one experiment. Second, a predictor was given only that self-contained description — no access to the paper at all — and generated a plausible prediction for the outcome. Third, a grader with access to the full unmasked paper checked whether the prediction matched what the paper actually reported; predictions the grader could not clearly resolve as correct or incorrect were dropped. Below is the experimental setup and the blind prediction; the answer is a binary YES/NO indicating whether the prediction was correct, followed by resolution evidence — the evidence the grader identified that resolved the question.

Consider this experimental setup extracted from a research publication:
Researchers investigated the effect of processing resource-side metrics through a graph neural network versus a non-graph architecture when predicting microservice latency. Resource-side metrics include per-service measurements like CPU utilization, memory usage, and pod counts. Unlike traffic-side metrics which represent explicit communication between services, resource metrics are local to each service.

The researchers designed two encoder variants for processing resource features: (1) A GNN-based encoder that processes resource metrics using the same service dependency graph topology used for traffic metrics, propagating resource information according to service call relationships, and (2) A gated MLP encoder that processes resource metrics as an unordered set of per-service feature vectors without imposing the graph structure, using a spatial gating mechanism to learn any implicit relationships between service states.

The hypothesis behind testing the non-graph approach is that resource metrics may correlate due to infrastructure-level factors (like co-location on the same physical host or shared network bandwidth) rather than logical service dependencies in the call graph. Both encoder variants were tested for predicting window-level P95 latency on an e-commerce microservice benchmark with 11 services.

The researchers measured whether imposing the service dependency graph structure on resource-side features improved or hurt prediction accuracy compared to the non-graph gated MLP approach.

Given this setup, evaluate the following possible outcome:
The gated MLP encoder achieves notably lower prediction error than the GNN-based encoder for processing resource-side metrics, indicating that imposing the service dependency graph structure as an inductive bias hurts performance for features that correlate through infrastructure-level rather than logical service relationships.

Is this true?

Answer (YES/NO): YES